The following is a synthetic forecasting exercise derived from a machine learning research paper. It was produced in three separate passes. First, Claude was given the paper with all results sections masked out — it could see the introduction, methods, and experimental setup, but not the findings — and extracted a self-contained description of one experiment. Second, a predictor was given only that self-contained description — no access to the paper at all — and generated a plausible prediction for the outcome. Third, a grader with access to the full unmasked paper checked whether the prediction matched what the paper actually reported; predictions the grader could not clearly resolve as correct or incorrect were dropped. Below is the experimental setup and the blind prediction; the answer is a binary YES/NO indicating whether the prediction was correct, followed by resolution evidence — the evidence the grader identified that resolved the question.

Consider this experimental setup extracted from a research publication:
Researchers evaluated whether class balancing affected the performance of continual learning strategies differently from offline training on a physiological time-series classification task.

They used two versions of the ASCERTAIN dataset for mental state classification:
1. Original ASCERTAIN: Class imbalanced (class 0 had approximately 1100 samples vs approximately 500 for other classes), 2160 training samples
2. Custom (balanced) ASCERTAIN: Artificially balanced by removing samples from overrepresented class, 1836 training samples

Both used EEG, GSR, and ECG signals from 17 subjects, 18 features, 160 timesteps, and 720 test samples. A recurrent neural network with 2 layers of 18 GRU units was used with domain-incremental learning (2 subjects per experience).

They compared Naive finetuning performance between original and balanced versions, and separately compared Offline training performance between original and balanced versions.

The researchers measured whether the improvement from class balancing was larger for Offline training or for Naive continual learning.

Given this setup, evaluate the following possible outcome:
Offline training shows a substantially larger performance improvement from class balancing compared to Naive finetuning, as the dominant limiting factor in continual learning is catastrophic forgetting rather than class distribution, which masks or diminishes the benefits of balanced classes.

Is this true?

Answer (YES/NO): NO